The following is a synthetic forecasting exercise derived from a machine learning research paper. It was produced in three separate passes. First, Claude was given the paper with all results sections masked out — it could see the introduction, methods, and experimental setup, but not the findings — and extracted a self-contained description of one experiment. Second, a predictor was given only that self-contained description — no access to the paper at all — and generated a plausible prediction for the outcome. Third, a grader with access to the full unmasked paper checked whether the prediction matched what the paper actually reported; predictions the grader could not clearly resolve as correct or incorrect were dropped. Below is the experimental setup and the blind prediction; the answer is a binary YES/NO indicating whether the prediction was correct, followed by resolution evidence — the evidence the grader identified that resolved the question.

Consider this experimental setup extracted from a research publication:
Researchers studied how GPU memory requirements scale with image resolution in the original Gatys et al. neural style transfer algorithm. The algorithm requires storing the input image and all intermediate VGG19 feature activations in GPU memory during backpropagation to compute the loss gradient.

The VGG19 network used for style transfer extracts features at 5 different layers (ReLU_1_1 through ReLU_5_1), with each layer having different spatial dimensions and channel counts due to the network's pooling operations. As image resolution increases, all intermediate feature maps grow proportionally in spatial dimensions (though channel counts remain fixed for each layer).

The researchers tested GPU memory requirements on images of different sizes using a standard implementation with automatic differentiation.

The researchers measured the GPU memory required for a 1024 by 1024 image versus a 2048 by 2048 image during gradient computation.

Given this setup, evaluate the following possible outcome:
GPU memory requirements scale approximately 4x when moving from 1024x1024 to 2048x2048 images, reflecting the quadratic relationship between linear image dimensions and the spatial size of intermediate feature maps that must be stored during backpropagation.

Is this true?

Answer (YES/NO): YES